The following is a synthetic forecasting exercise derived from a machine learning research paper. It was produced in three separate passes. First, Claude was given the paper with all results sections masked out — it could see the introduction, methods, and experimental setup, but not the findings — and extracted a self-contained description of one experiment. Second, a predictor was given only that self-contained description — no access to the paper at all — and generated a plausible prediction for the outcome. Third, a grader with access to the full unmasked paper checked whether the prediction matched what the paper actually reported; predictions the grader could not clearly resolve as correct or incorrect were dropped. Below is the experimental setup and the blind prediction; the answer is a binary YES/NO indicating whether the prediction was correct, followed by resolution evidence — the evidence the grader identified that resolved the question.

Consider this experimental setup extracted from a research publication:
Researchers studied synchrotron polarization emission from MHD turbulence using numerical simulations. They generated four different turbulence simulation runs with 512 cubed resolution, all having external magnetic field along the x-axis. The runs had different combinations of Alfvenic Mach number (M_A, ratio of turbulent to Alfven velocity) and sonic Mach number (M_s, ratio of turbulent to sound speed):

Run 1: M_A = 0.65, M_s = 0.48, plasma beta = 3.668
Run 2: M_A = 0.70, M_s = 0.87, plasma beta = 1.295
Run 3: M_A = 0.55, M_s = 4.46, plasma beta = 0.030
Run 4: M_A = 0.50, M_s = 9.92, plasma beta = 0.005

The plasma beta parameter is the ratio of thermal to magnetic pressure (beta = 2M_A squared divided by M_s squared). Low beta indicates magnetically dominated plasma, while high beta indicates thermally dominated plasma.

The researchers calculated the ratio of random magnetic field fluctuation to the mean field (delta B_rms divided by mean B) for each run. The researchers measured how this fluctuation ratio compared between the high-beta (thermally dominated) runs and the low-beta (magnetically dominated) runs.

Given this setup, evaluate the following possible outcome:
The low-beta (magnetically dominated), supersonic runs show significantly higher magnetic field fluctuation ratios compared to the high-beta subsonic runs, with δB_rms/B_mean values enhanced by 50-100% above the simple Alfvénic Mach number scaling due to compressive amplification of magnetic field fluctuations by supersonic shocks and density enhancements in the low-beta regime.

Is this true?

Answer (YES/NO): NO